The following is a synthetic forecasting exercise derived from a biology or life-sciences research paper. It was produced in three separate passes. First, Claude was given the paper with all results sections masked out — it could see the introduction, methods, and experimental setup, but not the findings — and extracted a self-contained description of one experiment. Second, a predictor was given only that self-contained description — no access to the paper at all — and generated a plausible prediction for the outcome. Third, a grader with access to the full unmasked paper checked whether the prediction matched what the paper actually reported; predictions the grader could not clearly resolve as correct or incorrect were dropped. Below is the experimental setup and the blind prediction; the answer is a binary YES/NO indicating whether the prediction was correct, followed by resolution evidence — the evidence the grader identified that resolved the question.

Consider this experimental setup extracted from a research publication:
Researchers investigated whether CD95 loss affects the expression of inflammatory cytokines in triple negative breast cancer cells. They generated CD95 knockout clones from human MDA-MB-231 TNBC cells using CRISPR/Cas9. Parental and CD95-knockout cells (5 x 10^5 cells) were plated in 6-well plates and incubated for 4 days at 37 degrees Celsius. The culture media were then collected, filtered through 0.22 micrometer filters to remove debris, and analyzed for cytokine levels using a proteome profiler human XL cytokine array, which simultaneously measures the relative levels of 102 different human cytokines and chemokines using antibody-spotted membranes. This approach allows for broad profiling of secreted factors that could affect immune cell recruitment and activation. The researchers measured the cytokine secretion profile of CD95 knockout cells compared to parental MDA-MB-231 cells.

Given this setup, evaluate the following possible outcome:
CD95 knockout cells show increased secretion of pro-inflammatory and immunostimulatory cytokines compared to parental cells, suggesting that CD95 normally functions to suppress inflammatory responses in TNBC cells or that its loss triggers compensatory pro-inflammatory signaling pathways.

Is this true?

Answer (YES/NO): YES